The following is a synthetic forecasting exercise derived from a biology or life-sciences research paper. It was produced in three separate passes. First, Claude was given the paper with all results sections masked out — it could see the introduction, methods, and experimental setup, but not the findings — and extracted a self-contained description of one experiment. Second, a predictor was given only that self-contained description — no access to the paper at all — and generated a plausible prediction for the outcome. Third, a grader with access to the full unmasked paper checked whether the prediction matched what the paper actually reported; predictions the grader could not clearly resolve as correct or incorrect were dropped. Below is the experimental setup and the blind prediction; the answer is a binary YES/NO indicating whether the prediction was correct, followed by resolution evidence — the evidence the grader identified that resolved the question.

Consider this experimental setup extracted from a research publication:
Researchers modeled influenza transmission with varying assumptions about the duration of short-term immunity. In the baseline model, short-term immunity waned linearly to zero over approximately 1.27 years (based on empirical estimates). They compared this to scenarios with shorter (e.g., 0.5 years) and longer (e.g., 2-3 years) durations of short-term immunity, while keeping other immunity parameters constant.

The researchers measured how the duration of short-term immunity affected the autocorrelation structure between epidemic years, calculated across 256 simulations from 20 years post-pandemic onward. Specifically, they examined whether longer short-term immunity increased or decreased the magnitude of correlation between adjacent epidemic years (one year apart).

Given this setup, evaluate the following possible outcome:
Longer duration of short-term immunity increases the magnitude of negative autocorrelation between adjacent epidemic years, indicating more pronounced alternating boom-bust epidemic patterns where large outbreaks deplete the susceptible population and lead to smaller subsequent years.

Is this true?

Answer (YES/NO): YES